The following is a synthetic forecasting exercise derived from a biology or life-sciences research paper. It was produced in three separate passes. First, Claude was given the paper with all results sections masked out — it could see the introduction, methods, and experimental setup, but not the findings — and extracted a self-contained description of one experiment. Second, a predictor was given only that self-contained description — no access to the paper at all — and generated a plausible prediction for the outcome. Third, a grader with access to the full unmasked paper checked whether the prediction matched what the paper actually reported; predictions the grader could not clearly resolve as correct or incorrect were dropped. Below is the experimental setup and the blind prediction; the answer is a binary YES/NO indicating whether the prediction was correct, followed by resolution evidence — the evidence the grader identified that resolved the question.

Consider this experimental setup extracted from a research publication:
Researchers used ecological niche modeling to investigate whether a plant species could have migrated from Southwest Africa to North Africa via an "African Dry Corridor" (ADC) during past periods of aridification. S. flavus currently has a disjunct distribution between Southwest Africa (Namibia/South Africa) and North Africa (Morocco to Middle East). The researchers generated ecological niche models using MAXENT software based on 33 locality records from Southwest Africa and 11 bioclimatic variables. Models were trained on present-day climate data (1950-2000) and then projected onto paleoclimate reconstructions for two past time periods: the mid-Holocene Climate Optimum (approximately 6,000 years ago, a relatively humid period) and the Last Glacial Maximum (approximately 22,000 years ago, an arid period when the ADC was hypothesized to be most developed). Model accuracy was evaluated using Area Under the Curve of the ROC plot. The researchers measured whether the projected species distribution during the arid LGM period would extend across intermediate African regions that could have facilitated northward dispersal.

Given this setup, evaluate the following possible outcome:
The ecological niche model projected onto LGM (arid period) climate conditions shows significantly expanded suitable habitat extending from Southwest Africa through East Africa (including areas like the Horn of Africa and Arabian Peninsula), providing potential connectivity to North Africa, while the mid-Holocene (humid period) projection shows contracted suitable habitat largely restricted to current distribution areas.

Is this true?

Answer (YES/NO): NO